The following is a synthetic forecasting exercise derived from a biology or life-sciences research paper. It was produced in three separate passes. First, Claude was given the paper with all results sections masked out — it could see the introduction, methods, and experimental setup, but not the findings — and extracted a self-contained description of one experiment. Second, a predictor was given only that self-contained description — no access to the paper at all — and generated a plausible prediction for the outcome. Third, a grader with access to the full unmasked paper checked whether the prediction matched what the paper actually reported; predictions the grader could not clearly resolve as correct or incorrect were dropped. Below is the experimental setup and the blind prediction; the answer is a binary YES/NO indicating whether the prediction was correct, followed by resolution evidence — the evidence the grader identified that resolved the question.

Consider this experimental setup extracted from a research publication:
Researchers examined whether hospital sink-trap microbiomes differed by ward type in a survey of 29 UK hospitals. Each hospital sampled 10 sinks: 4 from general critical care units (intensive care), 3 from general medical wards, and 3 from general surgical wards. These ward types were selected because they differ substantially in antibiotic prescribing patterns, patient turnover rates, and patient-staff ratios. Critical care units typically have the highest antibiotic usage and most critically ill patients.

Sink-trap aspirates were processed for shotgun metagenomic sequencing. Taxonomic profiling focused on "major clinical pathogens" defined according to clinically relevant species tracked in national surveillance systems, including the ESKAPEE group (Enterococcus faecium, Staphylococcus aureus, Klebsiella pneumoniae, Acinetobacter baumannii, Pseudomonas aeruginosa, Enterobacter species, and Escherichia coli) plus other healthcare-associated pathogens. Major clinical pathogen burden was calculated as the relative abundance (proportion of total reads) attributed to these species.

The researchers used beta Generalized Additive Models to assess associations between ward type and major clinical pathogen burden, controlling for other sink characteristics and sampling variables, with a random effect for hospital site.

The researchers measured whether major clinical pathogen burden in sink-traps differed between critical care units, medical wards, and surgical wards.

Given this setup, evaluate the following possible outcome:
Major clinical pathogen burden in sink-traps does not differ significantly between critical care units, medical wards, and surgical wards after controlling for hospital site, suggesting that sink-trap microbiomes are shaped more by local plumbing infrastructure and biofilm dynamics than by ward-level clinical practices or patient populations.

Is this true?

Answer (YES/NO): YES